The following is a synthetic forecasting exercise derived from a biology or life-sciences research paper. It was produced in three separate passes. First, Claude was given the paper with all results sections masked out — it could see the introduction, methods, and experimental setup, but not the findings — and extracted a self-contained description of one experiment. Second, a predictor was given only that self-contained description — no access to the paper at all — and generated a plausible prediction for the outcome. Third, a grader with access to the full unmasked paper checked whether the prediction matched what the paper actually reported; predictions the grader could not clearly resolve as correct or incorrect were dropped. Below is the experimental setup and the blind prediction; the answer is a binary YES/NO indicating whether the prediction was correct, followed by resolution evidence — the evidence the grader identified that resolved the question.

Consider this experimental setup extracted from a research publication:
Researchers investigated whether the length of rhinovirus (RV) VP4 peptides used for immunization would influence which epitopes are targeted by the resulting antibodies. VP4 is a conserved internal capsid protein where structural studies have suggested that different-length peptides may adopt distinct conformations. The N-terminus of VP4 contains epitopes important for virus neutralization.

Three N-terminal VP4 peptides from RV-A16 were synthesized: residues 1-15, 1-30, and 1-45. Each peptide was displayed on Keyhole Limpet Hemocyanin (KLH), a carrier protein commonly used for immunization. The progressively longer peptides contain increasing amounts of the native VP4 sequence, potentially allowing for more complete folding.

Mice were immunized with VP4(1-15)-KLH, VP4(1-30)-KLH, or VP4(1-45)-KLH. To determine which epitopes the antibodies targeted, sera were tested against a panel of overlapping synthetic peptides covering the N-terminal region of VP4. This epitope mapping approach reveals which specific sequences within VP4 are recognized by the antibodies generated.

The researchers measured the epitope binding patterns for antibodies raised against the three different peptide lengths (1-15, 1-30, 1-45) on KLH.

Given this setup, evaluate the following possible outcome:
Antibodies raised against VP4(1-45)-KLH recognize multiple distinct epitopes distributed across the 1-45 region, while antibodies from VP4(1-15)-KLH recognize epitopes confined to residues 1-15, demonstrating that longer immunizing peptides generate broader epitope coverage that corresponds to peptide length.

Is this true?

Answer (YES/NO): NO